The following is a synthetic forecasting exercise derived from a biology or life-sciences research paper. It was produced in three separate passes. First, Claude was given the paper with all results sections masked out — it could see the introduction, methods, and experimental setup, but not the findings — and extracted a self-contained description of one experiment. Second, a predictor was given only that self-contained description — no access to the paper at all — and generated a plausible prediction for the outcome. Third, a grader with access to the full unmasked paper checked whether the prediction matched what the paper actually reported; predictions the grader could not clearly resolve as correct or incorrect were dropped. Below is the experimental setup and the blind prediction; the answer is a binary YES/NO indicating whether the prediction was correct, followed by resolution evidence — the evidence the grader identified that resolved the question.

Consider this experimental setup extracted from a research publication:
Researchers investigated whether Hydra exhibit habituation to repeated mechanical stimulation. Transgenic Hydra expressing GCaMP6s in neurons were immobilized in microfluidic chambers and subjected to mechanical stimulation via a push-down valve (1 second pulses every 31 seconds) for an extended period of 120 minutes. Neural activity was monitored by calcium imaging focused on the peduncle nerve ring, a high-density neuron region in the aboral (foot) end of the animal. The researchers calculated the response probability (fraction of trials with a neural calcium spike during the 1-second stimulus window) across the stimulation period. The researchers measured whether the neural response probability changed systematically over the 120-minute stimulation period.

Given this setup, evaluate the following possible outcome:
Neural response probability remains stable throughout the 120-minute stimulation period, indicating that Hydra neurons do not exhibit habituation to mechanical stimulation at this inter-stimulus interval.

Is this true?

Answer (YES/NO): YES